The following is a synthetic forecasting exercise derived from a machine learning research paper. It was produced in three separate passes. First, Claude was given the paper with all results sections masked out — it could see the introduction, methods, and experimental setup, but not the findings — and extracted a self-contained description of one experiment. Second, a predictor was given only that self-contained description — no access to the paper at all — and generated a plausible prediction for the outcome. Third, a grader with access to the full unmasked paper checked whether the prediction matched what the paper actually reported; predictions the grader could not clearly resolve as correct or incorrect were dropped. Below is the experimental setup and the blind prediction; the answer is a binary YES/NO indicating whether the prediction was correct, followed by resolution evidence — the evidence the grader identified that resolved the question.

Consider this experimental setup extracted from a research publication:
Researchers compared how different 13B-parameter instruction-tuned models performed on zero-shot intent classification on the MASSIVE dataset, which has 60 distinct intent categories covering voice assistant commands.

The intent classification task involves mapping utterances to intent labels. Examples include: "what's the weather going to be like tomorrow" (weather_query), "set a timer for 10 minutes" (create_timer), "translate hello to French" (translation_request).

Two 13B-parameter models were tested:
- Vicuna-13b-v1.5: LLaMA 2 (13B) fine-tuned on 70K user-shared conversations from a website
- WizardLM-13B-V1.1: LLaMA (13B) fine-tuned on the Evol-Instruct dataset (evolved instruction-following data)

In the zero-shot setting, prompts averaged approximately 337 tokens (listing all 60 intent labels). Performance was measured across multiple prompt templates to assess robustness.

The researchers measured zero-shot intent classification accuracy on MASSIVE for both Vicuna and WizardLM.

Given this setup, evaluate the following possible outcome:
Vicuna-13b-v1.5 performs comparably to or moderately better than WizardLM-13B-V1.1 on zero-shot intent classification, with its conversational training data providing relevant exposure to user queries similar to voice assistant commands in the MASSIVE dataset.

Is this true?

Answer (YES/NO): YES